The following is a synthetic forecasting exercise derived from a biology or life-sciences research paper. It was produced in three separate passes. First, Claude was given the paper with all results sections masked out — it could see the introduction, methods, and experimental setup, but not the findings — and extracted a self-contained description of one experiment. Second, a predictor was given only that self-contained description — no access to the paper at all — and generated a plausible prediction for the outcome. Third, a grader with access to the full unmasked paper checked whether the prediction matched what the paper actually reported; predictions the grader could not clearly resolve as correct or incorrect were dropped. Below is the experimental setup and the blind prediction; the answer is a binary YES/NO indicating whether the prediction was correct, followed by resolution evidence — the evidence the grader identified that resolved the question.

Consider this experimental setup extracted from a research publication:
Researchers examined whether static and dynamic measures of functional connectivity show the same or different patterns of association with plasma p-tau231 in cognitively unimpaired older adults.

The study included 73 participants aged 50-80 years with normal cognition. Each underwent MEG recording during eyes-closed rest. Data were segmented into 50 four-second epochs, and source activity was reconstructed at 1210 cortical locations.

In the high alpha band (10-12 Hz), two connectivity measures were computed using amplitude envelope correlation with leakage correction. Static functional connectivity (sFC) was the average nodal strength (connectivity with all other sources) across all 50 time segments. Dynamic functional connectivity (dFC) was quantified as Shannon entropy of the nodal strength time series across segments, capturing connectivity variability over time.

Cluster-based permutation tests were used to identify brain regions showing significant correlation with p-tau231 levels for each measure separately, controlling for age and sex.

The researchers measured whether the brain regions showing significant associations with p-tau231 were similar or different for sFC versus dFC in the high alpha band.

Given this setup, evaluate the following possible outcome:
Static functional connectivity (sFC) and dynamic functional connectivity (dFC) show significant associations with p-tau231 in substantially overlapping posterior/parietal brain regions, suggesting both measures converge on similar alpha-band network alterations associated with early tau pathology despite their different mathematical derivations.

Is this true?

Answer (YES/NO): NO